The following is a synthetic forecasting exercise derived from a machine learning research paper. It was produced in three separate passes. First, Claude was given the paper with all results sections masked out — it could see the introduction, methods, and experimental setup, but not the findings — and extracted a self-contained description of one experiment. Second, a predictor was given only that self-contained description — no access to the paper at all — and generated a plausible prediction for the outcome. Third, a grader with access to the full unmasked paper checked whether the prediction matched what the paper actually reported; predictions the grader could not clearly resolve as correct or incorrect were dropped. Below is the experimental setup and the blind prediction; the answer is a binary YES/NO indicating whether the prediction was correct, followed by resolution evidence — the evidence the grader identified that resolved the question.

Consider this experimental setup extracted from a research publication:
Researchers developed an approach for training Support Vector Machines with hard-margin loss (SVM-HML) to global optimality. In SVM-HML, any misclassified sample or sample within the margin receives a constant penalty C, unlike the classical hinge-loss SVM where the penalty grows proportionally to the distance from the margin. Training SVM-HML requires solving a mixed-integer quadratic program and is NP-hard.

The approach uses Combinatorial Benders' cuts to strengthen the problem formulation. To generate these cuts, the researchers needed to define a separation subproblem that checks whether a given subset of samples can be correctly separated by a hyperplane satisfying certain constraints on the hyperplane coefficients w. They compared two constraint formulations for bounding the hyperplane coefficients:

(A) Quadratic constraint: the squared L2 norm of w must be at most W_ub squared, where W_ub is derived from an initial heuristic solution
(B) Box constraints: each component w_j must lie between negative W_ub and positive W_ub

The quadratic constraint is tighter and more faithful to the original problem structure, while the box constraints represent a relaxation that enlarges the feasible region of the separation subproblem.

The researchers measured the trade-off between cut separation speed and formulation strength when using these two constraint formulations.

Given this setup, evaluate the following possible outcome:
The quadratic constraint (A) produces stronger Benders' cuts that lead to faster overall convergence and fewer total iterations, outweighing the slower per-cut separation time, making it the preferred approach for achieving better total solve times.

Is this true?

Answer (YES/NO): NO